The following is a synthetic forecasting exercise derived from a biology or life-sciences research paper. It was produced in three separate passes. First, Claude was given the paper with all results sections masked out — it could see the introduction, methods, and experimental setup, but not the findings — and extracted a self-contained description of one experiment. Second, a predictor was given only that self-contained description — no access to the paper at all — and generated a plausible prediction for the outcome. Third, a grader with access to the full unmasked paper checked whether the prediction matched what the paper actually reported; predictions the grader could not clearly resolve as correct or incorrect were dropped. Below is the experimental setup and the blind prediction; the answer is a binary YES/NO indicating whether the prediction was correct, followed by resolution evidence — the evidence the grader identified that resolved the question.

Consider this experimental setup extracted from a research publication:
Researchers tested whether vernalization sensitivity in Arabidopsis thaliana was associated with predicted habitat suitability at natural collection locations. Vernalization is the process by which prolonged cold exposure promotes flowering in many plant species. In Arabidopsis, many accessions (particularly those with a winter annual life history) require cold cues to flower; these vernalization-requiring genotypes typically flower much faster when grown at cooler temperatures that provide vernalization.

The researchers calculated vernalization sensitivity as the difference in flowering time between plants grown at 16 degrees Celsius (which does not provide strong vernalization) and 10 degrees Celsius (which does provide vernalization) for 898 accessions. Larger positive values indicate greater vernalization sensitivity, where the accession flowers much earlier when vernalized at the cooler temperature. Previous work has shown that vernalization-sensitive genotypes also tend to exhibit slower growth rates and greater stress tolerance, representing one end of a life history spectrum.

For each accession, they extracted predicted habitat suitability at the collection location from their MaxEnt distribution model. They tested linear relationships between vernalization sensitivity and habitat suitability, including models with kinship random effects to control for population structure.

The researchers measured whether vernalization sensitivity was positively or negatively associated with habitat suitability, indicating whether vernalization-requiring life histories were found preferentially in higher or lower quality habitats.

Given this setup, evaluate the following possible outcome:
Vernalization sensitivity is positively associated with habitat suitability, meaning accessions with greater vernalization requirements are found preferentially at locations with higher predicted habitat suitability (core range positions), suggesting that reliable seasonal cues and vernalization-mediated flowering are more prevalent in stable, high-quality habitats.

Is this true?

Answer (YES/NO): YES